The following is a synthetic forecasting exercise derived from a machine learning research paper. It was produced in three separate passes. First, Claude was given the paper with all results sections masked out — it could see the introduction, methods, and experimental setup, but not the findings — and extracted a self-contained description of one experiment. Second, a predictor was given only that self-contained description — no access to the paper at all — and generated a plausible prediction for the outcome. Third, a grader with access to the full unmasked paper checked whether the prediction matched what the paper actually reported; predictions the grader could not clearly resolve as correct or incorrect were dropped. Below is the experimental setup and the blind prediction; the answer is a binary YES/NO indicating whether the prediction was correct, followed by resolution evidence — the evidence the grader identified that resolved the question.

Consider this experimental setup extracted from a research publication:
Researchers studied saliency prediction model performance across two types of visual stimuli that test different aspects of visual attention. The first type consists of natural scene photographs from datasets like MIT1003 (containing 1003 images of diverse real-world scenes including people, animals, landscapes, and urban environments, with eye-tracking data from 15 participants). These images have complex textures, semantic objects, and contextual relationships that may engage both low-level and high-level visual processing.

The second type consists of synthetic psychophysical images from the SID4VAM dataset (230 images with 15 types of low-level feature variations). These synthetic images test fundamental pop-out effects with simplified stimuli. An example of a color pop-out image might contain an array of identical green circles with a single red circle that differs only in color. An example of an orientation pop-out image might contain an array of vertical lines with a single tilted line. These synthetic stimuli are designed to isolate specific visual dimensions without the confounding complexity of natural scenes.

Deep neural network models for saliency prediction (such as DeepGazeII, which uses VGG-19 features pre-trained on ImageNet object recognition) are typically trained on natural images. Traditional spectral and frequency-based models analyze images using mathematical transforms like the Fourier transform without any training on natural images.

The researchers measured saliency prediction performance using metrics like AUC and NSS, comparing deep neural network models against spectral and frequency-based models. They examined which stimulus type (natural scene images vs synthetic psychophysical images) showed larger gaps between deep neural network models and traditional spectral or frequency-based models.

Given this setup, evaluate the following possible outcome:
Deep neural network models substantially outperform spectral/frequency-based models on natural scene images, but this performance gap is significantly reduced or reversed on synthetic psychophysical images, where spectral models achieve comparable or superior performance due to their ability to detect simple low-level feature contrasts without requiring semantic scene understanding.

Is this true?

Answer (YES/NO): YES